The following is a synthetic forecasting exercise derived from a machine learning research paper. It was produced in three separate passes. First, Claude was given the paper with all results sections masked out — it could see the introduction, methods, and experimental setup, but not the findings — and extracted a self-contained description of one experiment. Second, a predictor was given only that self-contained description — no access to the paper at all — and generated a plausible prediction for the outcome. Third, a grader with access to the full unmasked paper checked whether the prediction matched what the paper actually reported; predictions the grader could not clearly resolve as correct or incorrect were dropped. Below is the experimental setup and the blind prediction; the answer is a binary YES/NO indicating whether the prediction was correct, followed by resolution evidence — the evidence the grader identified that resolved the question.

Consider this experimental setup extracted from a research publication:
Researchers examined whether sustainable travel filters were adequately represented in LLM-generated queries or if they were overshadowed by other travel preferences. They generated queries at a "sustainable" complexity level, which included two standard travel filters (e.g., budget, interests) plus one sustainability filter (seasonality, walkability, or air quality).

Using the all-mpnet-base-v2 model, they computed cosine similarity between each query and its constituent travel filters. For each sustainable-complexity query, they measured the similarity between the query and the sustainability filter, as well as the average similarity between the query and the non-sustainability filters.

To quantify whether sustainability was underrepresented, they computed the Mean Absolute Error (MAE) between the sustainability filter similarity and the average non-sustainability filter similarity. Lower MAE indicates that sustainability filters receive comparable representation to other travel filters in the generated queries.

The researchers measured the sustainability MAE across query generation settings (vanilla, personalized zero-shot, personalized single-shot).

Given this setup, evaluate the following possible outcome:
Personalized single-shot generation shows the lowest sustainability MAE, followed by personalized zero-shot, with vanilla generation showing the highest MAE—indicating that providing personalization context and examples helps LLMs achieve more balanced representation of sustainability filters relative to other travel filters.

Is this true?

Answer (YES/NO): NO